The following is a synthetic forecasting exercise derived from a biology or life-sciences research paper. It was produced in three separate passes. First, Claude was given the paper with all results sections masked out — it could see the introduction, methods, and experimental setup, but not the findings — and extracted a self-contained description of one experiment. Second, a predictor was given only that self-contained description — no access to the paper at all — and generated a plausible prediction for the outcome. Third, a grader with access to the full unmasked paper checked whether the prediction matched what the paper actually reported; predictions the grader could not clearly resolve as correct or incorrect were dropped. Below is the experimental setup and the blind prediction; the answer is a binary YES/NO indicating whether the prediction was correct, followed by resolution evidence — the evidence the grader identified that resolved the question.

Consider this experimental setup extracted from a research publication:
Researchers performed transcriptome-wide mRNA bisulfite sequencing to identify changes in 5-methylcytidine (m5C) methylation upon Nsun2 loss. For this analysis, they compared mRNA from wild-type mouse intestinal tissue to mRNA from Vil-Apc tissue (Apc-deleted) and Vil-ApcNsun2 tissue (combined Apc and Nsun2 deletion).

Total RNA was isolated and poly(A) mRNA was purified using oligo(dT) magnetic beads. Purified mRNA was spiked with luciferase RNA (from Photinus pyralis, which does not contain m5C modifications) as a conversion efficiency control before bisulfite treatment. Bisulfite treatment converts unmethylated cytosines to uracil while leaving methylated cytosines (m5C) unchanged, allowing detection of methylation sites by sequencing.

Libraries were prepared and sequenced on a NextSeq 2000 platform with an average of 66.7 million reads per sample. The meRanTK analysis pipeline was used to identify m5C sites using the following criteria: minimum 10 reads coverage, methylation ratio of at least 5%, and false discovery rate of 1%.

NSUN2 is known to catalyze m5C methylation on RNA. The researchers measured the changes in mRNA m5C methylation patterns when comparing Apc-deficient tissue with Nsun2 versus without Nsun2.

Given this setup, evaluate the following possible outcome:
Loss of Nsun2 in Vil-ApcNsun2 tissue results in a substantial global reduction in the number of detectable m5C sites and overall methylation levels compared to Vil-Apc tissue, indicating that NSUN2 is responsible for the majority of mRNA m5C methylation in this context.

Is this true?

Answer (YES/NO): NO